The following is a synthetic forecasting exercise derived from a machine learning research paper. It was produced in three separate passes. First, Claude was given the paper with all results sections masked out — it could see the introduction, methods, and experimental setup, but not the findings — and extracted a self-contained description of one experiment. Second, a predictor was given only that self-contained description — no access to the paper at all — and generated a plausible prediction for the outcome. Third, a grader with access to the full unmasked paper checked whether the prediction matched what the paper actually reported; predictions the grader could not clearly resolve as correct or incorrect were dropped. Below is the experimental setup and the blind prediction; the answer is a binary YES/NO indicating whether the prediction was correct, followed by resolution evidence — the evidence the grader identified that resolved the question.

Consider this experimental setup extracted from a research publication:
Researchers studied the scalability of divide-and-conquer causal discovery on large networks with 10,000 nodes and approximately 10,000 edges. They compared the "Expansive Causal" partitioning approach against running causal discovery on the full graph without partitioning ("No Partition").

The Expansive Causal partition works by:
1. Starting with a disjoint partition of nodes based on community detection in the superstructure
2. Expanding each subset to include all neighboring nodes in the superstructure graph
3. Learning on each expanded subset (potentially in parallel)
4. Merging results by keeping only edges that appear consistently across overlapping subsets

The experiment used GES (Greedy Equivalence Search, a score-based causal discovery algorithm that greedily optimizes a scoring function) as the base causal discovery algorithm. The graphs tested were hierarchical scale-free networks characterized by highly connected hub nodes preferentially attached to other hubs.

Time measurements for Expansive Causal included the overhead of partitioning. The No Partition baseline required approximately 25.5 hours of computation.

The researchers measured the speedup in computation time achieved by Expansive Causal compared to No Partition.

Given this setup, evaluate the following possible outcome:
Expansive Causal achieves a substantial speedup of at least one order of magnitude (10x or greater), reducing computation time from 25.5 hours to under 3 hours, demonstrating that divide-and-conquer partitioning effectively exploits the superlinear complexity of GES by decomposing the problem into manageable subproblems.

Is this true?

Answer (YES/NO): NO